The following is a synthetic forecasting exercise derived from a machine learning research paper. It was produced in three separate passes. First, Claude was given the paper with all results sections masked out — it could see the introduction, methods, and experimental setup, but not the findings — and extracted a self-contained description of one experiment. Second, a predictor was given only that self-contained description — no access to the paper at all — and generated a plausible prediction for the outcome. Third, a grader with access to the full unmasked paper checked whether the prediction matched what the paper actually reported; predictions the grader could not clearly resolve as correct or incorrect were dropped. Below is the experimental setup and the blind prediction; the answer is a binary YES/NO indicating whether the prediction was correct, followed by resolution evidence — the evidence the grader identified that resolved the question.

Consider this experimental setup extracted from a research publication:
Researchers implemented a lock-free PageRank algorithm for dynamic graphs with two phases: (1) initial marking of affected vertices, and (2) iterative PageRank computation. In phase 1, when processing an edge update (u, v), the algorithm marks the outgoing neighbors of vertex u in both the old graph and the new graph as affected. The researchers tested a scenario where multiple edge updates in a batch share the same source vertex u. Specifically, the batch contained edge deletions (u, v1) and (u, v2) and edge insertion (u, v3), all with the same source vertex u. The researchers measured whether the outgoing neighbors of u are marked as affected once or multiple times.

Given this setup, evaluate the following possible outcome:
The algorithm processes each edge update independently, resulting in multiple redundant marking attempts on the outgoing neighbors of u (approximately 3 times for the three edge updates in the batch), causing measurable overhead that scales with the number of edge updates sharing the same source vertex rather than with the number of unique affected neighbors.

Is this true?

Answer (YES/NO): NO